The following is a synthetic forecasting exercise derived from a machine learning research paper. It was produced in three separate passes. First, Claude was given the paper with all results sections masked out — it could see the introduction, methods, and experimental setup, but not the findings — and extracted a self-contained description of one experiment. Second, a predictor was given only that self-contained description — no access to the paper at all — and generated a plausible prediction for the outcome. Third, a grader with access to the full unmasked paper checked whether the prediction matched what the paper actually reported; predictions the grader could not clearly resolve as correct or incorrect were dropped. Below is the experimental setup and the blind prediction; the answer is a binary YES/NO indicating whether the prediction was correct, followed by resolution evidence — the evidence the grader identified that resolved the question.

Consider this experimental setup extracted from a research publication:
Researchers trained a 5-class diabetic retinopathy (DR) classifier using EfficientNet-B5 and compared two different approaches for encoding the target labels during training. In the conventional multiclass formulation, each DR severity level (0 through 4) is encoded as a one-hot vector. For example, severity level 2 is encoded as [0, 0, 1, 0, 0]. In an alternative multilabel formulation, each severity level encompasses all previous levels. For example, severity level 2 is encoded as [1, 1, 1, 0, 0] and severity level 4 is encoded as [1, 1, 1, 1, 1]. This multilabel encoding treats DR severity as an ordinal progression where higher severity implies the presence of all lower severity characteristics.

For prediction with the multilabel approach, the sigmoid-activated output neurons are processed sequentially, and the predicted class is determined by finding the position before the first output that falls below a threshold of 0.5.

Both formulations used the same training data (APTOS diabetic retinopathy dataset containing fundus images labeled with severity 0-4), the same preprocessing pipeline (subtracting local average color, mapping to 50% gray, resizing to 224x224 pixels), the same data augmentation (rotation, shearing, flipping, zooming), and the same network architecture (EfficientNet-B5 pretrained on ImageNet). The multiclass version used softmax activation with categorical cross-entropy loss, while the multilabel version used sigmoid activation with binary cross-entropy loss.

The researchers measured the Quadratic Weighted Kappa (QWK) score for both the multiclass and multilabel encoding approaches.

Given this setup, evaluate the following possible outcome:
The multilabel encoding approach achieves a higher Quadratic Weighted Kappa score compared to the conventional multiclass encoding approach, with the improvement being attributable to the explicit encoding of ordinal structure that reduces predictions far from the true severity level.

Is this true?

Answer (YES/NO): YES